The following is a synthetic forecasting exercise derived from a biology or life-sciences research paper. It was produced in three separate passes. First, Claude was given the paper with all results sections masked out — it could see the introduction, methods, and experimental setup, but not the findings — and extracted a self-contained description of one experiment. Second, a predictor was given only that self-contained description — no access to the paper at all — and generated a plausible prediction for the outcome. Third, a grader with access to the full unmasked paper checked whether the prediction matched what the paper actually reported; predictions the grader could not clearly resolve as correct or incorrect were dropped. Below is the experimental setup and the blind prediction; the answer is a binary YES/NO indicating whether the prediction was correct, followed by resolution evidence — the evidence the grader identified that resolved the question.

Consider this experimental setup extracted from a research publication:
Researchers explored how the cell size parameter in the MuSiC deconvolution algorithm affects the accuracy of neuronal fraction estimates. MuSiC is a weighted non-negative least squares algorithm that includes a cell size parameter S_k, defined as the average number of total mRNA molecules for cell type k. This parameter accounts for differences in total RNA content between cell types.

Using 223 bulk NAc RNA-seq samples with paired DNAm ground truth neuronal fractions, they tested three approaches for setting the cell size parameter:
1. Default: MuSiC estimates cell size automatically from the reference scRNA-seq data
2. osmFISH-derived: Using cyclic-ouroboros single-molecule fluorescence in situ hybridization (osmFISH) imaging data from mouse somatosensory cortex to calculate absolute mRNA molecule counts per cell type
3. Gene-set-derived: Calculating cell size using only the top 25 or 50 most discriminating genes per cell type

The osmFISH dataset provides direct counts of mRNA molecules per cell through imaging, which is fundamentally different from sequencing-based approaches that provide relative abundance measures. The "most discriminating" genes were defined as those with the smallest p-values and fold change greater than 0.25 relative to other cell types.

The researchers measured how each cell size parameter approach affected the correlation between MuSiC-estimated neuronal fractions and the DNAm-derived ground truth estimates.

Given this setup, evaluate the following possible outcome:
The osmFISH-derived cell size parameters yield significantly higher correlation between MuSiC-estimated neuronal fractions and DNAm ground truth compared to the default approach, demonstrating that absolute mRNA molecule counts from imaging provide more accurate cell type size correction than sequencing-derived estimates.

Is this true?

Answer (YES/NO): NO